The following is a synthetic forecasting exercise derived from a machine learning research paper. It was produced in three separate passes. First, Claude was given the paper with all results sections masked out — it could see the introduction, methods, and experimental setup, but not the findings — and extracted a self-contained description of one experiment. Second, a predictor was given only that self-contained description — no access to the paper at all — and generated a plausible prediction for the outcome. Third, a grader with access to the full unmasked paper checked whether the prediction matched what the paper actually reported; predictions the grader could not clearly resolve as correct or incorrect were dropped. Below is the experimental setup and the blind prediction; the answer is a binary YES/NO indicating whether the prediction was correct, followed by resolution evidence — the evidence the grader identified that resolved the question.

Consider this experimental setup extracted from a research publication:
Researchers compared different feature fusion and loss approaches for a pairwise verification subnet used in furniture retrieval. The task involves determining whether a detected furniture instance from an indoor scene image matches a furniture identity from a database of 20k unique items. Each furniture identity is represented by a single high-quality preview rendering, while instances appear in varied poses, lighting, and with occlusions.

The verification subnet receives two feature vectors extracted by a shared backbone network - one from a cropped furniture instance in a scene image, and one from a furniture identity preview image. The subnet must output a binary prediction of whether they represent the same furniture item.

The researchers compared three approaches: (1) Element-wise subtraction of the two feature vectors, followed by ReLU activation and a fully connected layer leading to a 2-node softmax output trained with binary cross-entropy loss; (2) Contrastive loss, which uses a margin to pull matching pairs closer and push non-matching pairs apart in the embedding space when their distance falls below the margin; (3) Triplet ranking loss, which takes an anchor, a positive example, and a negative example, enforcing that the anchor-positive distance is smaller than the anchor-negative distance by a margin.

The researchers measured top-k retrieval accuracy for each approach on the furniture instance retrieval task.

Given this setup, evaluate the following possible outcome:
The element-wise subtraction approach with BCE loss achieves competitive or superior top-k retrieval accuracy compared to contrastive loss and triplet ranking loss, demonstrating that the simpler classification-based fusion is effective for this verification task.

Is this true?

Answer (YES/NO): YES